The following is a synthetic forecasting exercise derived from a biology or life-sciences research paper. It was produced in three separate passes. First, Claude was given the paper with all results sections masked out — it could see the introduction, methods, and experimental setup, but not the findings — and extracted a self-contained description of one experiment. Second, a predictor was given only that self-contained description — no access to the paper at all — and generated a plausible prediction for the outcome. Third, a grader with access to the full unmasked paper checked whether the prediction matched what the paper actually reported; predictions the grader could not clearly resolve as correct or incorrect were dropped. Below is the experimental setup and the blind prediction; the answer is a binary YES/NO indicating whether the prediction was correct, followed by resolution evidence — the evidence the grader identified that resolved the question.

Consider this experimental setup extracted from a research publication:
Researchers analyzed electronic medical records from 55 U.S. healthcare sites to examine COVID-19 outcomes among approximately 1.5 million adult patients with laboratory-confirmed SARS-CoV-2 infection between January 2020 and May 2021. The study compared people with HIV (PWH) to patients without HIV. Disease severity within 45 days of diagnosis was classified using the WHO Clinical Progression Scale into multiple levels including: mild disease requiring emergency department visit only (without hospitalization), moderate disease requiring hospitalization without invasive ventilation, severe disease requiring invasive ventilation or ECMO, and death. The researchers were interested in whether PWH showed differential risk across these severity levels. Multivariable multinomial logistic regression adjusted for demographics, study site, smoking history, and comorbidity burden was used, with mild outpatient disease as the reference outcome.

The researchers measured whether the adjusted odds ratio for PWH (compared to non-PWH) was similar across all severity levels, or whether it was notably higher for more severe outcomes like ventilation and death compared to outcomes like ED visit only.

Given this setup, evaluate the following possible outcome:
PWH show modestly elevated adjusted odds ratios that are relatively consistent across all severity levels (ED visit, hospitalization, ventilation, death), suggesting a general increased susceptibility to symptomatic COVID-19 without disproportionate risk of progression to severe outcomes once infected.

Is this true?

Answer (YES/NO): NO